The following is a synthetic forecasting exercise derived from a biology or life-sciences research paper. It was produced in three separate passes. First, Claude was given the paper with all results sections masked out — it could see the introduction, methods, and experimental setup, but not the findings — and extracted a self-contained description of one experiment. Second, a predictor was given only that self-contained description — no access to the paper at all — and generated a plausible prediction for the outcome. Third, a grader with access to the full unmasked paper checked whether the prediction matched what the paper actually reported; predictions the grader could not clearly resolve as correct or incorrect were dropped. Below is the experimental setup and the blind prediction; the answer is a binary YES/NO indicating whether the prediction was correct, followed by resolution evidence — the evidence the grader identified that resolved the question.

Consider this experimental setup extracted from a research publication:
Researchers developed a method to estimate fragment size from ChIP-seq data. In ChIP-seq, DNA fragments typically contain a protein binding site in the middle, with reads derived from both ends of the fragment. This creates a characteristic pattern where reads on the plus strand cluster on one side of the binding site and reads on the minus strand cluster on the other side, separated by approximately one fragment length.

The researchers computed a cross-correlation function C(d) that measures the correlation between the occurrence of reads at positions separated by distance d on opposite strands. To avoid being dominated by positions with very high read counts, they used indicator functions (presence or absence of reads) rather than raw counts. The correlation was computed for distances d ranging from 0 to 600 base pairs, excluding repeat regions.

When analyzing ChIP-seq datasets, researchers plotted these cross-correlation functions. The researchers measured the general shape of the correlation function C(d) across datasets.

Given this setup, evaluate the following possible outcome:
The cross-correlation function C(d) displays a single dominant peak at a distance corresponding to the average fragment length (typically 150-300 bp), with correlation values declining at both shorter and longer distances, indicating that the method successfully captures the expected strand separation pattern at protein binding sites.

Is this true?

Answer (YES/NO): NO